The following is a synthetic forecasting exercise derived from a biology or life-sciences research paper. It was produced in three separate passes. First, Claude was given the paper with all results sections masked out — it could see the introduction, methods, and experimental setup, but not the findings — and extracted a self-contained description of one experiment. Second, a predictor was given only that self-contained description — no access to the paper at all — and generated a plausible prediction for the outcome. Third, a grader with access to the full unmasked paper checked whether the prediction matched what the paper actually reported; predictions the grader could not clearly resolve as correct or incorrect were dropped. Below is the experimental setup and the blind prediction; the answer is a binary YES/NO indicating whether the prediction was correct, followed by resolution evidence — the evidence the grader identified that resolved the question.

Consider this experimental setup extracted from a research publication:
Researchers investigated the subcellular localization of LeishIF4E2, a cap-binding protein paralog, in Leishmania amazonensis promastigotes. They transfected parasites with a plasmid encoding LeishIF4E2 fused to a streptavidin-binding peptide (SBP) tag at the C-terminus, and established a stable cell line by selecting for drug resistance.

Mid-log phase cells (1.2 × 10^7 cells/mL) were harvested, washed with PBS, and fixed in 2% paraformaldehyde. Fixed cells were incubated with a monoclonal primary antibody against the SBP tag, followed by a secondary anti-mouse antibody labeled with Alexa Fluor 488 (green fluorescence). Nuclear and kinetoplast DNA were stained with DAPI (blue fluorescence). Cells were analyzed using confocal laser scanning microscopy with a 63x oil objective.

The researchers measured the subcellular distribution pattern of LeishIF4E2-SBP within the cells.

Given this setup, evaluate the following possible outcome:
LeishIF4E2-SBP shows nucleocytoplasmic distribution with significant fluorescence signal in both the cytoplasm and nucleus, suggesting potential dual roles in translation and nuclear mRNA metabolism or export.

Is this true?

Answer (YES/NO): NO